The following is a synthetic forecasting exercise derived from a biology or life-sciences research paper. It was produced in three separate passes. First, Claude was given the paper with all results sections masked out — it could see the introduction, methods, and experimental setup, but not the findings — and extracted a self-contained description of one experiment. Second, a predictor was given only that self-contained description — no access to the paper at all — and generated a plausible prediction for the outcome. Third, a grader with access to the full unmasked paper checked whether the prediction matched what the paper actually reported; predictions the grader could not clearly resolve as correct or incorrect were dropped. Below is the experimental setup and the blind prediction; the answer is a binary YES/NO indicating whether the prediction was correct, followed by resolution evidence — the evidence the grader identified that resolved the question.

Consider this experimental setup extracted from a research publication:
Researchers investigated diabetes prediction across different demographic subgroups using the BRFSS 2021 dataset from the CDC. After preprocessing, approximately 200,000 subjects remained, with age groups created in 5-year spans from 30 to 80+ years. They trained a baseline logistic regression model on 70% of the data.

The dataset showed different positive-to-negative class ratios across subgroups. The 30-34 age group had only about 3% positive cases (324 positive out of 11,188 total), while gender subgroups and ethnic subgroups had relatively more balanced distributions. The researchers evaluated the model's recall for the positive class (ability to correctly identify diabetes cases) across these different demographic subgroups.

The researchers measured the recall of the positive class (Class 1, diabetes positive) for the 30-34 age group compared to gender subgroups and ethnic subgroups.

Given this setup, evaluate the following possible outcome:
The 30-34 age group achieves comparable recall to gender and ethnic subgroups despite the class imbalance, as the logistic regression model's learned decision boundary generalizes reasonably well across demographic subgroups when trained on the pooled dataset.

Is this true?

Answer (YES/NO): NO